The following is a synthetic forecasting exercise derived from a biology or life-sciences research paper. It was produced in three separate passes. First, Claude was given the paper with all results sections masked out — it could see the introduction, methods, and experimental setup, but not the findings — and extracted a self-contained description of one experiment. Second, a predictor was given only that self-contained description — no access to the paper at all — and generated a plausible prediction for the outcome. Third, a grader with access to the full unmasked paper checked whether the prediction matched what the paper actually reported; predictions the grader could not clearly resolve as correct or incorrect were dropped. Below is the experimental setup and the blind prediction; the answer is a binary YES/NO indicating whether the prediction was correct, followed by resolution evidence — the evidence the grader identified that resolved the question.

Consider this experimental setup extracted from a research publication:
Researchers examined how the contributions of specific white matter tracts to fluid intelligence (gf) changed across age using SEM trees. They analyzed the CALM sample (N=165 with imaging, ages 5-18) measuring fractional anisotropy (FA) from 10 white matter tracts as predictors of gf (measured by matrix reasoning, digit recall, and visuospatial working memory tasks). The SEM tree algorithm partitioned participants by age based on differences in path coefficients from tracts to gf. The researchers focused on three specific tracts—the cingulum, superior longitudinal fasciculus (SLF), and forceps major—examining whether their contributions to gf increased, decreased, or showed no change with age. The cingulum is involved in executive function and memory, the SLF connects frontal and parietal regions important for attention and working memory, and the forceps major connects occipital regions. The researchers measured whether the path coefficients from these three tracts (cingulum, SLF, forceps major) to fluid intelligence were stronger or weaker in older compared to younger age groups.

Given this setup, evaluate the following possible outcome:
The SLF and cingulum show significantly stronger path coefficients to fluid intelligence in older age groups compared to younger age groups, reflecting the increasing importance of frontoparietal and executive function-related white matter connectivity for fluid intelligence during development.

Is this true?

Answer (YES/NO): NO